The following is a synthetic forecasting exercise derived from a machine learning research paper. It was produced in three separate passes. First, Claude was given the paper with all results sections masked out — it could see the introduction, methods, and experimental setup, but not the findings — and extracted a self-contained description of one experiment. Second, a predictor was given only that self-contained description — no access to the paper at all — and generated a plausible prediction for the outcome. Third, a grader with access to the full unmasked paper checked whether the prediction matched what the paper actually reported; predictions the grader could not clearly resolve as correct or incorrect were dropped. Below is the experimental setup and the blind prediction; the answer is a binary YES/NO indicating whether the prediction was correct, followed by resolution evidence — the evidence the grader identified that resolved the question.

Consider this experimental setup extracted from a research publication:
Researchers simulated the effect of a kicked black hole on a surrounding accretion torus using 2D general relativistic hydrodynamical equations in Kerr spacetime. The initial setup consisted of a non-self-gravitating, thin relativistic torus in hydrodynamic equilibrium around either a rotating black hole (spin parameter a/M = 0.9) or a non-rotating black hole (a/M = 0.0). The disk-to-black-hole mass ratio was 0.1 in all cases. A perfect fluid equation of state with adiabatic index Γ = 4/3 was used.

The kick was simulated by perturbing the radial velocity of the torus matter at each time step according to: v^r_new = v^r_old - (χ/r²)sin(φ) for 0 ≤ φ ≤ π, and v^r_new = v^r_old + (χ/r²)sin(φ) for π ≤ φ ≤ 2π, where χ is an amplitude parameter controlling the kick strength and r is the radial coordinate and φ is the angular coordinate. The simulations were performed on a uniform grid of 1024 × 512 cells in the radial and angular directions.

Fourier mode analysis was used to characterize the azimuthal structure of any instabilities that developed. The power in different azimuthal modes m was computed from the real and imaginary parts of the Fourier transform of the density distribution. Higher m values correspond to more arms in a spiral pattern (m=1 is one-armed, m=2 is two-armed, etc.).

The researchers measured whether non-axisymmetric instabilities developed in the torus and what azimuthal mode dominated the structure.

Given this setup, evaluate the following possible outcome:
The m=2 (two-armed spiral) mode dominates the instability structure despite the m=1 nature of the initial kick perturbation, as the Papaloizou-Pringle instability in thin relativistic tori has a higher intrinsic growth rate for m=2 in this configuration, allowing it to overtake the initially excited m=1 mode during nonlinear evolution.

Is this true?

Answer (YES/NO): NO